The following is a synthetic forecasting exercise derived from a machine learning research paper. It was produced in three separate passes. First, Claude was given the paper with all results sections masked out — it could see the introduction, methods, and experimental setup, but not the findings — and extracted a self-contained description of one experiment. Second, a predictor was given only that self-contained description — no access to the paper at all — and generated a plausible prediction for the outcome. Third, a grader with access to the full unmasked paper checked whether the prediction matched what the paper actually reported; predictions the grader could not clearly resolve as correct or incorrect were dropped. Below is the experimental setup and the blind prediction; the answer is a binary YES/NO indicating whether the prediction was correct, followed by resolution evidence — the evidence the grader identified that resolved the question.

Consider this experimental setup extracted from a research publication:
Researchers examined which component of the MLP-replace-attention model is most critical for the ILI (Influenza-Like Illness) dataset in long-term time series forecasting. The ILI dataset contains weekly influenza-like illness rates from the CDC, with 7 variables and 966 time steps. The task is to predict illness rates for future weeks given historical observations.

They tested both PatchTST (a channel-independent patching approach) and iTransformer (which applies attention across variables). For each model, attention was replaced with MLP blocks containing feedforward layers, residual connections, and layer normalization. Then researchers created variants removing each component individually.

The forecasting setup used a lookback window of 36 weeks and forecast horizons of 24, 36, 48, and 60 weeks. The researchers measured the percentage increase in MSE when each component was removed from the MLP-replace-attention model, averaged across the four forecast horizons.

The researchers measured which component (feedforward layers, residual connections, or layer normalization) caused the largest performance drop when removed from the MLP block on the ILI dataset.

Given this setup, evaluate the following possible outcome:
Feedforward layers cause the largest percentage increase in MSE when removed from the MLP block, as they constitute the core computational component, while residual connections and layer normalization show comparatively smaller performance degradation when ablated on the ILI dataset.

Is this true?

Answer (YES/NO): NO